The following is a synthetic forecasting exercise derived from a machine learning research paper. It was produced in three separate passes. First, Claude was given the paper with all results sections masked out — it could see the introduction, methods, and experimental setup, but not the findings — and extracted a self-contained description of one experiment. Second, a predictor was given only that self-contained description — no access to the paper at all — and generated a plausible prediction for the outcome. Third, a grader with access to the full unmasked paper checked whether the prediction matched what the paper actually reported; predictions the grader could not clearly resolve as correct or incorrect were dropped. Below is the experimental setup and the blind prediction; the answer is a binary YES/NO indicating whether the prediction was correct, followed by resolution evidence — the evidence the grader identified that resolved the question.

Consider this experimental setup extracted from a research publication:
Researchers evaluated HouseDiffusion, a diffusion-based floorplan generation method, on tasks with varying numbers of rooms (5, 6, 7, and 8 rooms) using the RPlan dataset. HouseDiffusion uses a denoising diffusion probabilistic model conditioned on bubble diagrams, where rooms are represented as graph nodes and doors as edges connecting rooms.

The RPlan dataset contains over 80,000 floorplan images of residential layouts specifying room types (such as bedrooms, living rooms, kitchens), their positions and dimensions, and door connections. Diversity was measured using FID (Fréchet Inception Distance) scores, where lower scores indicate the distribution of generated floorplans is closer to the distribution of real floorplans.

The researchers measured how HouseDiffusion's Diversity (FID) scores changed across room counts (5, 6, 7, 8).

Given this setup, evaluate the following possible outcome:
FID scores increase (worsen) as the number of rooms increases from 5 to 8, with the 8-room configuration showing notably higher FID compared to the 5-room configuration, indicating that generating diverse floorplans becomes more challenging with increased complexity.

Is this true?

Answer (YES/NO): NO